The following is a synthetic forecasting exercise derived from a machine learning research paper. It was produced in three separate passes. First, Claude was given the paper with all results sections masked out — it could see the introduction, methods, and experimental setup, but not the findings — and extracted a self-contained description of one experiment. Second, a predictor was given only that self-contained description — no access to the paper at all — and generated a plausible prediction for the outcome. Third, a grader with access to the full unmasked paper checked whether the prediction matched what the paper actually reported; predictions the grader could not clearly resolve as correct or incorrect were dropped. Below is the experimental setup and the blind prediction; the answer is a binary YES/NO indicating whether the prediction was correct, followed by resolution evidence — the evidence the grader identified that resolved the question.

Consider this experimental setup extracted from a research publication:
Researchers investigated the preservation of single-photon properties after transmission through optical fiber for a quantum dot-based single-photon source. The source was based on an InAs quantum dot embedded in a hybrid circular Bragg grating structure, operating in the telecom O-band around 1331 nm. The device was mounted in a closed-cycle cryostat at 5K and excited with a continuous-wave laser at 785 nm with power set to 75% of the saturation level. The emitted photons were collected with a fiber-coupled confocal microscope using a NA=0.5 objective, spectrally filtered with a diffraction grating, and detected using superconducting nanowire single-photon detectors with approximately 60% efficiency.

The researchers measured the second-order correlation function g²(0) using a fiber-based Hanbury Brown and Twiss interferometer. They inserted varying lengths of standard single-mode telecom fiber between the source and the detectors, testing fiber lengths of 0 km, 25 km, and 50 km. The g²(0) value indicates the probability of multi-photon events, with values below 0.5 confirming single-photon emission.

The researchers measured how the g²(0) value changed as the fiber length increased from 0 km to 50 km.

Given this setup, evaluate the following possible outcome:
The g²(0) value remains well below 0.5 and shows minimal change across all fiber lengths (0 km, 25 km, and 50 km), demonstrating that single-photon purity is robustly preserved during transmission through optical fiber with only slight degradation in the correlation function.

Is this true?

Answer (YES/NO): YES